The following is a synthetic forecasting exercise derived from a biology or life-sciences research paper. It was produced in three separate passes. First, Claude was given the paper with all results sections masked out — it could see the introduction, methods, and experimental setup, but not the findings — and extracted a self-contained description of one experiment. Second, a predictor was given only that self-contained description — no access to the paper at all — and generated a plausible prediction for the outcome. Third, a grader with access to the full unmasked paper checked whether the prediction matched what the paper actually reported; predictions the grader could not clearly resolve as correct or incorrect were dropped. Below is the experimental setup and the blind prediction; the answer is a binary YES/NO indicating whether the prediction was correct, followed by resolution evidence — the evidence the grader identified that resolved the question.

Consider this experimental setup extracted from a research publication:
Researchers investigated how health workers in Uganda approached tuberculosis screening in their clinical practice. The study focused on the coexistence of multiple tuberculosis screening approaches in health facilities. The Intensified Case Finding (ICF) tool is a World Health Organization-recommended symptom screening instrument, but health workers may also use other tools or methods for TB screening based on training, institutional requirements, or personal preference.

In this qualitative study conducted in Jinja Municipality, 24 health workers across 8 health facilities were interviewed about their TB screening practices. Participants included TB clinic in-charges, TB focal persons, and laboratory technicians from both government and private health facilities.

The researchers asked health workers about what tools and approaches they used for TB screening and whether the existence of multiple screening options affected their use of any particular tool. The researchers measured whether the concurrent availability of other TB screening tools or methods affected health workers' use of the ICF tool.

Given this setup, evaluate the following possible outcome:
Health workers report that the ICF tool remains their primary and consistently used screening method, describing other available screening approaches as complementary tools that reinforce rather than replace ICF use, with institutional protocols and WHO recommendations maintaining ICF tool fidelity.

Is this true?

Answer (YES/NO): NO